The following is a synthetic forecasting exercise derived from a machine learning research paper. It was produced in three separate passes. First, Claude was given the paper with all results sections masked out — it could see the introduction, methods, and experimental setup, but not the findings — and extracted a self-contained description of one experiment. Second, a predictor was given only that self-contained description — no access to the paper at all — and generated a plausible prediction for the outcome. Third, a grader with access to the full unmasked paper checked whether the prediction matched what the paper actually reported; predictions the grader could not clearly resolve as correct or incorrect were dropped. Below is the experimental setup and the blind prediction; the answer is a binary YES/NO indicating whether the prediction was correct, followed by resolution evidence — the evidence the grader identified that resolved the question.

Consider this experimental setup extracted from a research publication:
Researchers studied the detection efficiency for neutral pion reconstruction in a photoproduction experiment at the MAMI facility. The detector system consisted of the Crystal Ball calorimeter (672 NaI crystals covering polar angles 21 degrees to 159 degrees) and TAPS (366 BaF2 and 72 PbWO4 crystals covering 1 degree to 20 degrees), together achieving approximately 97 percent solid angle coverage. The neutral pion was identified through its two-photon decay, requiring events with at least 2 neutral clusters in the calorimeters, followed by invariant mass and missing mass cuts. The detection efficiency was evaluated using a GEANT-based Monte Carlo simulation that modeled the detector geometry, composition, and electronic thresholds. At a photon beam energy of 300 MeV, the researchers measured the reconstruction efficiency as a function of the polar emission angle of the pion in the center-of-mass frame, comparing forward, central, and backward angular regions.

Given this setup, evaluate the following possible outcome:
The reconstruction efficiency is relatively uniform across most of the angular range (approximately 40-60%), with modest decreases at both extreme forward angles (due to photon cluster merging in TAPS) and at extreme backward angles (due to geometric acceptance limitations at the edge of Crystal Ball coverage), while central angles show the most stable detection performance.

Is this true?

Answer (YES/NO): NO